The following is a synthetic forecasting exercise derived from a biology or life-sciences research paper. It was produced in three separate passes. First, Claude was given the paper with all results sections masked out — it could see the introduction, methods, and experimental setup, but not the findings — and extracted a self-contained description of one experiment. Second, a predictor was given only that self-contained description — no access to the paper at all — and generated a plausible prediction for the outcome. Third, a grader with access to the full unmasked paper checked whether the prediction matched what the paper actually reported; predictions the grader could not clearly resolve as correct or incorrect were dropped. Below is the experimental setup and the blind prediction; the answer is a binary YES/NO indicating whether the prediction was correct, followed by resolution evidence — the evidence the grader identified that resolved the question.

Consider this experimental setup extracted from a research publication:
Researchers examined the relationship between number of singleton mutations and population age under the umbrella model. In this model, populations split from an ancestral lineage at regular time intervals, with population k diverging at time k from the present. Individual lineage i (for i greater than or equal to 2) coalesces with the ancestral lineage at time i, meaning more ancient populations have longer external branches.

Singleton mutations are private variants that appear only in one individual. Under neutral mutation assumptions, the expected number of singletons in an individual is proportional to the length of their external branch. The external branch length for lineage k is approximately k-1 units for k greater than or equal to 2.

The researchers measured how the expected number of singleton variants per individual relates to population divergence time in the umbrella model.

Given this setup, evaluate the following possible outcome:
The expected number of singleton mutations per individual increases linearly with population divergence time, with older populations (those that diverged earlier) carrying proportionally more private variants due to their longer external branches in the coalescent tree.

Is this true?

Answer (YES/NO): YES